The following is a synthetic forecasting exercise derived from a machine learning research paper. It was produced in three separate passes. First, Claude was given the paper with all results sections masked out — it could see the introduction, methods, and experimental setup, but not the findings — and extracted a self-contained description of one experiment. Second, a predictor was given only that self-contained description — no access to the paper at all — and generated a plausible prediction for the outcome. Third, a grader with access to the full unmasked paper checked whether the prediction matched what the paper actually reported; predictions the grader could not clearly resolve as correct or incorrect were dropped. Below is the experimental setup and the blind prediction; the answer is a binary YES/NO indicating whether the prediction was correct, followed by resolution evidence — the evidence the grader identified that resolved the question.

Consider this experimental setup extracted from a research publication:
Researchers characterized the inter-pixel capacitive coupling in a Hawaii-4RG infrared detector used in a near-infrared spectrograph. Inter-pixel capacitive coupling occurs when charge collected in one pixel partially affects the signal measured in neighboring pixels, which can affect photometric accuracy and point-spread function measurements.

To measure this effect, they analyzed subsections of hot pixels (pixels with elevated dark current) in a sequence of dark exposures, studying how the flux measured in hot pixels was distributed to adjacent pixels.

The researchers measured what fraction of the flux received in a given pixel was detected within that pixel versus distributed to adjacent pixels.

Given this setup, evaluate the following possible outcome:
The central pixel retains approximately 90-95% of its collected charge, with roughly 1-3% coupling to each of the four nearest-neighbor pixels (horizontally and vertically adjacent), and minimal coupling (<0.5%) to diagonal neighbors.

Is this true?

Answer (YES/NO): NO